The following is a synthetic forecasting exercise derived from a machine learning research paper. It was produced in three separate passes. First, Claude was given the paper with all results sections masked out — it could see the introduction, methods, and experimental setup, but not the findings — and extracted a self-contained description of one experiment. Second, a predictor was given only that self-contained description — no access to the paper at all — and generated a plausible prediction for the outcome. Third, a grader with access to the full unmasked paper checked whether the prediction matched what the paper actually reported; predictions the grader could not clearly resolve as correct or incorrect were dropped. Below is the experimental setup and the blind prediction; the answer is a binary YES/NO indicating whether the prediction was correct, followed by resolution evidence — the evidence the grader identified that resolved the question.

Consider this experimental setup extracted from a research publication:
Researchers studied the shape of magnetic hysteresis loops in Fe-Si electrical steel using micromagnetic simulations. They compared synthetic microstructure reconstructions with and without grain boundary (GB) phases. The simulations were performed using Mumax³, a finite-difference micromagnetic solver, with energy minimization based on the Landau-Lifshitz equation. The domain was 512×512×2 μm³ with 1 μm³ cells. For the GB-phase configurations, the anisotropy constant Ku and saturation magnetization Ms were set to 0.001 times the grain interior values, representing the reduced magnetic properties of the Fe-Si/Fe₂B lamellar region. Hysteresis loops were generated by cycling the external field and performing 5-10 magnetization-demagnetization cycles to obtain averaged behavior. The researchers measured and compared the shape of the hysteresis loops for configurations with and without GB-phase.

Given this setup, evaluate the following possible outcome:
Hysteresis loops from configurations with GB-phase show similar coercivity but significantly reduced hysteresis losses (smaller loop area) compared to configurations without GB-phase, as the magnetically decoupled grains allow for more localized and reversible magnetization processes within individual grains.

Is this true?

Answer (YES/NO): NO